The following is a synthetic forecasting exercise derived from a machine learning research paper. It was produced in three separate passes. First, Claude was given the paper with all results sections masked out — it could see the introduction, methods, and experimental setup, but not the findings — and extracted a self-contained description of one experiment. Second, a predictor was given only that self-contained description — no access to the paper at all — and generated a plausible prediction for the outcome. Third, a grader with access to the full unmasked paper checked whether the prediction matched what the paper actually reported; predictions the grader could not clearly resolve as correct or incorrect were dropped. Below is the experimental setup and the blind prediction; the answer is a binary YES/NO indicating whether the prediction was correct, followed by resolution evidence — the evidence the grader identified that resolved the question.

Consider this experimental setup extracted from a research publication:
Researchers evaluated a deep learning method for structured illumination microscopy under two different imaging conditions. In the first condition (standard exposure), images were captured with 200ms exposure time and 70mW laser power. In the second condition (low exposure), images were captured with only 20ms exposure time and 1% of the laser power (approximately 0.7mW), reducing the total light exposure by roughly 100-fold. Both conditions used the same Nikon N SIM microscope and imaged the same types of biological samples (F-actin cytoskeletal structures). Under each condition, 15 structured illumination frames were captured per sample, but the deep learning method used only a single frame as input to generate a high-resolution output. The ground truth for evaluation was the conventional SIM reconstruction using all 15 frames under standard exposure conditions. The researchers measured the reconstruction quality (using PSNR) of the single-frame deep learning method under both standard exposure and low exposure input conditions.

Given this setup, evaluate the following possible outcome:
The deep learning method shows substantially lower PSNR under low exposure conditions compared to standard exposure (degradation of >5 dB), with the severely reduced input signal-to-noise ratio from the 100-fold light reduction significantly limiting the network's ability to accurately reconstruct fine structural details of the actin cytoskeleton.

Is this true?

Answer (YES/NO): NO